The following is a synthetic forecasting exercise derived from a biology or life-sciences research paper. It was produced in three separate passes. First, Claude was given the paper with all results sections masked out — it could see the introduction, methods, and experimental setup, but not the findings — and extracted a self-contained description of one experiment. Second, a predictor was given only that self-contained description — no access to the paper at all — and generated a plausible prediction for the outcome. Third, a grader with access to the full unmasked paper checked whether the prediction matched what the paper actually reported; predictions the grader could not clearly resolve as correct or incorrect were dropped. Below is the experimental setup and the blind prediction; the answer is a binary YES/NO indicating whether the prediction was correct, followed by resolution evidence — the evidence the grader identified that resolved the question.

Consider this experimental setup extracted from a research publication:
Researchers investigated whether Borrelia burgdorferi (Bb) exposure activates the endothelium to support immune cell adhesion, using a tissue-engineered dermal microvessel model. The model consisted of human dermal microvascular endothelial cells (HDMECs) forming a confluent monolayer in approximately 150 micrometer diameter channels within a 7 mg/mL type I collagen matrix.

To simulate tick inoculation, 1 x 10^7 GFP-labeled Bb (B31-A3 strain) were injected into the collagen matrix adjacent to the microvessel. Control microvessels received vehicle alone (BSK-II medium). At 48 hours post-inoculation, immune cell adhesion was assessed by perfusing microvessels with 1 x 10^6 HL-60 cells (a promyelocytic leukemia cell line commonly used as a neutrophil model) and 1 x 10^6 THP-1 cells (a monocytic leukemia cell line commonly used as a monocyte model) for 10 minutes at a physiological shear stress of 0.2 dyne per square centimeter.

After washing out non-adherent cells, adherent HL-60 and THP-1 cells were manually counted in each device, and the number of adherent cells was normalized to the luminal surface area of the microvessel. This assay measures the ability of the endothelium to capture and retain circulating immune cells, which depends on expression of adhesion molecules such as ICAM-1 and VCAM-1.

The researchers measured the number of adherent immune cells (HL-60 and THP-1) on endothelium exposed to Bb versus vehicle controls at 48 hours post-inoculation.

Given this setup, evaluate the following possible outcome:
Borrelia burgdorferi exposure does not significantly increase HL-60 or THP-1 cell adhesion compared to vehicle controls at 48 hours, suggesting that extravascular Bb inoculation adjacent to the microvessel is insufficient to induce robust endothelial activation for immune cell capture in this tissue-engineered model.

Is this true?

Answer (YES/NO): NO